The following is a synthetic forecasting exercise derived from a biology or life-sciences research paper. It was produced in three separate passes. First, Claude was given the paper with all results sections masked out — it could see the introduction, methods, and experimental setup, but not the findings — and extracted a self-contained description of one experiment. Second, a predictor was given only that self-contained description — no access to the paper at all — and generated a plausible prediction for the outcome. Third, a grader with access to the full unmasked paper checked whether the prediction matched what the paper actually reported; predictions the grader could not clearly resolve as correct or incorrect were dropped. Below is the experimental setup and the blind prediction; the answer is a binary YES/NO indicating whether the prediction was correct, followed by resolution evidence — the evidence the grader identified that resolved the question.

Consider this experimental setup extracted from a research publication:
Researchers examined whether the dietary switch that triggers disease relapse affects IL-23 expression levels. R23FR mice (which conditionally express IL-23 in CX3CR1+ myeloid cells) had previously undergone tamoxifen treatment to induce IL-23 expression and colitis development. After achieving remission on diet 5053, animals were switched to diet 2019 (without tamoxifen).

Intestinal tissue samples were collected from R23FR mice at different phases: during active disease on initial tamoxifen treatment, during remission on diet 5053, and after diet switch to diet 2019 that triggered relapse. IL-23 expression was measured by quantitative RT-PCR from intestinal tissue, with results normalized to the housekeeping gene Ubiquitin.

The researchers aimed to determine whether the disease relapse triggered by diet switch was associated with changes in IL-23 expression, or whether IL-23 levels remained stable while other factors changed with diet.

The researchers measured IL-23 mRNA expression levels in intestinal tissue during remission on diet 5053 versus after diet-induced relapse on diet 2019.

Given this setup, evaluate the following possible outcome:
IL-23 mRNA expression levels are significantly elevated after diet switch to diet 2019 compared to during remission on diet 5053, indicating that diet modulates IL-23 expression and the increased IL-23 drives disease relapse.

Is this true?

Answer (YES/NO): NO